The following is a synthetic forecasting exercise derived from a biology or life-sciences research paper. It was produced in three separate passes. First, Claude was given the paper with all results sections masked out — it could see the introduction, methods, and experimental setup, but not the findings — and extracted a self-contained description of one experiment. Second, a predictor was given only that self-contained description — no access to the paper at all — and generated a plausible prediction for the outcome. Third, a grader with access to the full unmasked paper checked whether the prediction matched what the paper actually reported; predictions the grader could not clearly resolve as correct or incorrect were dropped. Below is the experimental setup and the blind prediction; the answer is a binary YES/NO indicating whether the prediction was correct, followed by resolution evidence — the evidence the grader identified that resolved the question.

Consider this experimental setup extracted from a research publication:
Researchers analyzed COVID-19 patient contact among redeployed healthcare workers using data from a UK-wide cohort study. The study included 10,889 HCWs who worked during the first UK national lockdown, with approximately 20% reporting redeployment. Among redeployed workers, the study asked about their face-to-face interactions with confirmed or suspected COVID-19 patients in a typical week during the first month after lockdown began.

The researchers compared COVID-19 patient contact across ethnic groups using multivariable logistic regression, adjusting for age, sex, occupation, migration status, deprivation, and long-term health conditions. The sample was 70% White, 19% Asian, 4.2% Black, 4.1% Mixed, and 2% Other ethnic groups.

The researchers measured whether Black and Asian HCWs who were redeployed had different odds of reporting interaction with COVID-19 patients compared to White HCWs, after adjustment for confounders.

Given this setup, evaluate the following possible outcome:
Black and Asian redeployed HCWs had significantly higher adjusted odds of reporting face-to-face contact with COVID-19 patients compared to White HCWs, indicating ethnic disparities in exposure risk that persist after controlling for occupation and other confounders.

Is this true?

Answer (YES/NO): YES